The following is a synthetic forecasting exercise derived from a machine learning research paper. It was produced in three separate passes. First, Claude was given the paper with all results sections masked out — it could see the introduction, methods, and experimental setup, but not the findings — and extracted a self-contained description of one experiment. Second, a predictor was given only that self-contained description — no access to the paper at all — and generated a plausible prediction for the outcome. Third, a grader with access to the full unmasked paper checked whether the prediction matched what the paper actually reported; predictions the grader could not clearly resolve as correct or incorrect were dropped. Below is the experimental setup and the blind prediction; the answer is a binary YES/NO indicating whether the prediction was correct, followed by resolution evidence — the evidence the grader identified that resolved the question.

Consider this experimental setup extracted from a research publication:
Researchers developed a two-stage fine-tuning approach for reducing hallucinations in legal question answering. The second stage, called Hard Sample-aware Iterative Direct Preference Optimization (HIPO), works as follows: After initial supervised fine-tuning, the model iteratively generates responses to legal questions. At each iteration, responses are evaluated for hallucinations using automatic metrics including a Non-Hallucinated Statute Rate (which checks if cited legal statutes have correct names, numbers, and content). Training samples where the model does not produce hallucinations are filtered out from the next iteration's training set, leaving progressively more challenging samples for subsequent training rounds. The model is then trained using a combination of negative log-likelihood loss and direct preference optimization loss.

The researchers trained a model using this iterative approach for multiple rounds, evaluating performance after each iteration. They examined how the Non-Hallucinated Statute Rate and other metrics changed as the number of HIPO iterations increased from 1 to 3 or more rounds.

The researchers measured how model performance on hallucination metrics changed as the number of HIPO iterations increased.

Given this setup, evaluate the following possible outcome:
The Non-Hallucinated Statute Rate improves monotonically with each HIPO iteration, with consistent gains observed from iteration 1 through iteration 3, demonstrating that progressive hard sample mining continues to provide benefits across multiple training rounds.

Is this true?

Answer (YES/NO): YES